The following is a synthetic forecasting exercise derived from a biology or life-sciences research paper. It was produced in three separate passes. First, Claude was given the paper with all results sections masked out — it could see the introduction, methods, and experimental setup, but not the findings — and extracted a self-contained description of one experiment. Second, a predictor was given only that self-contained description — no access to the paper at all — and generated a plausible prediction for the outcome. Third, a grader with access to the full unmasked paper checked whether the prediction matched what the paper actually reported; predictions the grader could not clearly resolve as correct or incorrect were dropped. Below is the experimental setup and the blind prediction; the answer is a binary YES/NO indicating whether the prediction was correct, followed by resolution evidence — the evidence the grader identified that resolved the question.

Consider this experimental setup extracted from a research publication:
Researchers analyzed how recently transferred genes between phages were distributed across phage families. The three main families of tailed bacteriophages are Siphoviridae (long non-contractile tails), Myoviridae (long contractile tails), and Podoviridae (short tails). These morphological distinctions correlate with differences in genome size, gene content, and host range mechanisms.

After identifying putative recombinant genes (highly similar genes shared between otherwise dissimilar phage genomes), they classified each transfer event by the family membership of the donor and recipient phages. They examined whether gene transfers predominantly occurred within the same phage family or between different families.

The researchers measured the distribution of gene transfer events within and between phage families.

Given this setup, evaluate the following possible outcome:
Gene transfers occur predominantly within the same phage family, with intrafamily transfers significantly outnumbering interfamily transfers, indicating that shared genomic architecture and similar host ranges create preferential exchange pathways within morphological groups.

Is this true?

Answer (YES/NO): YES